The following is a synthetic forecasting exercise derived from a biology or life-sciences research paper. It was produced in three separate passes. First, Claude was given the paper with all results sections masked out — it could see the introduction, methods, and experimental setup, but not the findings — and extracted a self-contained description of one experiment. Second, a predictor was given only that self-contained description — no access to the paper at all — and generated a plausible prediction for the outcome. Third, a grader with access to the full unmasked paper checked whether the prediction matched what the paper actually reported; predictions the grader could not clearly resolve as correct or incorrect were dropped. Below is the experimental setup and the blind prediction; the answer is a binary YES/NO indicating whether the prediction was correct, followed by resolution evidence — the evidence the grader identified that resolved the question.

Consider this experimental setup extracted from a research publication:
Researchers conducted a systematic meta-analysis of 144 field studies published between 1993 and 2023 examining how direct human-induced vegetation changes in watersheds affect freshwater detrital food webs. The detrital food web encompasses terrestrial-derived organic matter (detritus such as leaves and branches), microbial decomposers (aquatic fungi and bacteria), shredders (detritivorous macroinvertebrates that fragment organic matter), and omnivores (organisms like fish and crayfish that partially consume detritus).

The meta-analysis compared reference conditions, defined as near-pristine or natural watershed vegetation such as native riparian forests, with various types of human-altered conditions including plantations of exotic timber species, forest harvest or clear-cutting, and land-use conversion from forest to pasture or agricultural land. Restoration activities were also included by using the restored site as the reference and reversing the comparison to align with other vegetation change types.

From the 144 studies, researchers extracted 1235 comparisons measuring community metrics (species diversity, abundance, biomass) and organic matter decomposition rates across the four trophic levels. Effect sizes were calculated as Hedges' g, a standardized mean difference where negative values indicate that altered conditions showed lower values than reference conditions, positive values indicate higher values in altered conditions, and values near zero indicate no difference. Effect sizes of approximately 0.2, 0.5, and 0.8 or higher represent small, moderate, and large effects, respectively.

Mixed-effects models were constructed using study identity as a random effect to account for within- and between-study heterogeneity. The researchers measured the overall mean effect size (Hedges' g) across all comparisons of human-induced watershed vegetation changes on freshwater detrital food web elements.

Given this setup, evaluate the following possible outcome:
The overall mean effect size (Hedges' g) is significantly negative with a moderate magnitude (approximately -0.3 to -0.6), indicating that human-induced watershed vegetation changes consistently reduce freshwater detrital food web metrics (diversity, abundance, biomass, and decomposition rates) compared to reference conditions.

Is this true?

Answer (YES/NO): NO